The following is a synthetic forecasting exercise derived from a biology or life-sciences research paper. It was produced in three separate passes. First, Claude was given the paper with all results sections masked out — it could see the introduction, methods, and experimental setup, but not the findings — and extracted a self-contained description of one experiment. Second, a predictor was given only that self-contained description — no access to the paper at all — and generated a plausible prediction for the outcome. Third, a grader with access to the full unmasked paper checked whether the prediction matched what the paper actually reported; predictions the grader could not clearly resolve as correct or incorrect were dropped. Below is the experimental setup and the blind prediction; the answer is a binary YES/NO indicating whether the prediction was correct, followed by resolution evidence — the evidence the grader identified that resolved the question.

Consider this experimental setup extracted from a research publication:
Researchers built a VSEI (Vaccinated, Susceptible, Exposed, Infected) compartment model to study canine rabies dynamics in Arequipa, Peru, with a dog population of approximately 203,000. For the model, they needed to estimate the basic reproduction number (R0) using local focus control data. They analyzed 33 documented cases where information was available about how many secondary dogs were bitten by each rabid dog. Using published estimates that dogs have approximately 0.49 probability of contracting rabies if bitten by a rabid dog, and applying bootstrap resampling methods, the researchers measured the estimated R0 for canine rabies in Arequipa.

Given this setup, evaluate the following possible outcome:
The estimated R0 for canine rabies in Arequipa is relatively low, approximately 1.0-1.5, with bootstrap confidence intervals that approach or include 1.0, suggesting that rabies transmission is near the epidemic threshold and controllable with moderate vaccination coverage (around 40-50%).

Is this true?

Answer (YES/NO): NO